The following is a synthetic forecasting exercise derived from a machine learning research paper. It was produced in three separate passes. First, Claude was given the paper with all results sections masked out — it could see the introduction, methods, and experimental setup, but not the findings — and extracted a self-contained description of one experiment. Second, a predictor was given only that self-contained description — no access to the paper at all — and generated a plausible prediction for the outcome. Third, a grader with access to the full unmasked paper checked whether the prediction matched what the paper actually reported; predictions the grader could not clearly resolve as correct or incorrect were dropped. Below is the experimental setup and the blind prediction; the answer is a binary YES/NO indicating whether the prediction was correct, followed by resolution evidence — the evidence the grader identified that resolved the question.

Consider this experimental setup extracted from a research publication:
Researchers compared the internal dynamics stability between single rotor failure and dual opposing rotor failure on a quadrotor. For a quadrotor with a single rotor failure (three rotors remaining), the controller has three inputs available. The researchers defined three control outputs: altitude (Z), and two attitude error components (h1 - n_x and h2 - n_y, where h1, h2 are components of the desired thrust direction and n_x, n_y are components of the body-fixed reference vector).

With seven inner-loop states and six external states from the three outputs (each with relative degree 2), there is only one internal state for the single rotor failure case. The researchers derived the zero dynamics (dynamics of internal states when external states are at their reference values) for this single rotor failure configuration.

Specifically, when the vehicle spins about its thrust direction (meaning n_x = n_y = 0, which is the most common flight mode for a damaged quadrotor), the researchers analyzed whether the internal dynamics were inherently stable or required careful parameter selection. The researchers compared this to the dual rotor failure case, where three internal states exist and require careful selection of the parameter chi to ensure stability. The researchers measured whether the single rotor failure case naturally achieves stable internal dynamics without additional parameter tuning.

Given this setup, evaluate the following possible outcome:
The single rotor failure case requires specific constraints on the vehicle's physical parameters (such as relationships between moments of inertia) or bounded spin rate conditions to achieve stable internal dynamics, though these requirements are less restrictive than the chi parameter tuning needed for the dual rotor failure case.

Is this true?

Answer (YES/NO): NO